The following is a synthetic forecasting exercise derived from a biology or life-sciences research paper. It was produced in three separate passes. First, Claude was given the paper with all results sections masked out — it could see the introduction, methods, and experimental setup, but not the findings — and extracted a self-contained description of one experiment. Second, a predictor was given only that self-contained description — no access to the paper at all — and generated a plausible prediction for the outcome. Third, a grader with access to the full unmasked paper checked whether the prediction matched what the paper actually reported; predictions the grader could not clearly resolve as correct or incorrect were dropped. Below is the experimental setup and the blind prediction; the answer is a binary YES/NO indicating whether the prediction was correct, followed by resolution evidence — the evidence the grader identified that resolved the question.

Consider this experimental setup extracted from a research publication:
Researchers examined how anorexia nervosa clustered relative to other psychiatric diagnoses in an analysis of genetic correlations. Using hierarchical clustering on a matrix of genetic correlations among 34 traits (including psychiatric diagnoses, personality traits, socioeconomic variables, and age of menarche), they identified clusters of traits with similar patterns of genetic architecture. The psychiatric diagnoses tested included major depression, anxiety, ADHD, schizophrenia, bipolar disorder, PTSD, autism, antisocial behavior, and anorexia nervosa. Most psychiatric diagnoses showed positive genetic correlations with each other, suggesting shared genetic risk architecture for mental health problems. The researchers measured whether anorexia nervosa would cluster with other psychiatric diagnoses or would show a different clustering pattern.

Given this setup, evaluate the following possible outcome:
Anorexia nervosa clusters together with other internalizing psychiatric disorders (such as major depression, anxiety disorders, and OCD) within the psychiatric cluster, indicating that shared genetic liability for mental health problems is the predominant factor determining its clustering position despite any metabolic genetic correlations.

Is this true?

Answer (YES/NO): NO